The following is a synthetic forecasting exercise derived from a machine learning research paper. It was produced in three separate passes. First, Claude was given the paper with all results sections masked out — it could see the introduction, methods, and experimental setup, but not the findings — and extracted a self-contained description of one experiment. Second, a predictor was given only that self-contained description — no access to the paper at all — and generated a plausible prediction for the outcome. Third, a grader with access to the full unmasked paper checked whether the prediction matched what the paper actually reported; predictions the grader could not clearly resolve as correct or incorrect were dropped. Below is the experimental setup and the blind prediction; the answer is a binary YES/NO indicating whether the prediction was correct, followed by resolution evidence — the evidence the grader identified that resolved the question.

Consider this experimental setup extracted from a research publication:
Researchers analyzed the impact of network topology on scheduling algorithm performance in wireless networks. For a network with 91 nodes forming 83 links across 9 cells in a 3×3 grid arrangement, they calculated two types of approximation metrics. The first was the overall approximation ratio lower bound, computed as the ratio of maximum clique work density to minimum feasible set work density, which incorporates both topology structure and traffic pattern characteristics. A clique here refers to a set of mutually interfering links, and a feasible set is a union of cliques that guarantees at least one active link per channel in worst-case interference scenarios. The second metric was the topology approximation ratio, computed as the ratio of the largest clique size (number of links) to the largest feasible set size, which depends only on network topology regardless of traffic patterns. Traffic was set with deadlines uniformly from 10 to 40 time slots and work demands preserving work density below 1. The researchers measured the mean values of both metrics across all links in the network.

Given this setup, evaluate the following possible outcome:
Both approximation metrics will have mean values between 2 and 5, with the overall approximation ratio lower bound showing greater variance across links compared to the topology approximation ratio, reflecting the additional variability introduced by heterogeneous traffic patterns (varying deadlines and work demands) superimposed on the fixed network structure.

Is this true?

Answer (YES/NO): NO